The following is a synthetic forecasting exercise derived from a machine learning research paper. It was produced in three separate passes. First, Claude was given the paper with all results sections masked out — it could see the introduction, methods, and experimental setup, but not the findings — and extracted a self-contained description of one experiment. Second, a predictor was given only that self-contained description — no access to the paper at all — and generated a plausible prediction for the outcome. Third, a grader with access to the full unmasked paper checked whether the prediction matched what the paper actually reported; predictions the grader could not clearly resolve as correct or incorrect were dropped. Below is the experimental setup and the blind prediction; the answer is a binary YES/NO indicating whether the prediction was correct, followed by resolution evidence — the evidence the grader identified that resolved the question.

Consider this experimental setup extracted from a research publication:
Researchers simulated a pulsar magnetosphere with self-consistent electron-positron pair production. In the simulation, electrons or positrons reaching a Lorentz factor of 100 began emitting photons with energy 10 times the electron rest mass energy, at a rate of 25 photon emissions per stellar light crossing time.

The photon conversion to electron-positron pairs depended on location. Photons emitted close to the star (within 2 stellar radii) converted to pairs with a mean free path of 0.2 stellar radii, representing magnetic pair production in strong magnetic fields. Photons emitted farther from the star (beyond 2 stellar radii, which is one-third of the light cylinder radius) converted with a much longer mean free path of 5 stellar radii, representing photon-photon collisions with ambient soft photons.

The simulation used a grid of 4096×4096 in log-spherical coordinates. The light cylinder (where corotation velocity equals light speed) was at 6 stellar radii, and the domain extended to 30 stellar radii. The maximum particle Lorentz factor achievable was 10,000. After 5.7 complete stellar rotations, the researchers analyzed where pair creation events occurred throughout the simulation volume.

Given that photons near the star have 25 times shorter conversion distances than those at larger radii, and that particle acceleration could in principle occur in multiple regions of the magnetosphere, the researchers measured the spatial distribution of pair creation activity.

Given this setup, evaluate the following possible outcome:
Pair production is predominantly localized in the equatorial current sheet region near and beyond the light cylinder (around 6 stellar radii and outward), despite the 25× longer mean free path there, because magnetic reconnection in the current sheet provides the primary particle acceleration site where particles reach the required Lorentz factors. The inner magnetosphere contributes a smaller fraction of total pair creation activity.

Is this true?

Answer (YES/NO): NO